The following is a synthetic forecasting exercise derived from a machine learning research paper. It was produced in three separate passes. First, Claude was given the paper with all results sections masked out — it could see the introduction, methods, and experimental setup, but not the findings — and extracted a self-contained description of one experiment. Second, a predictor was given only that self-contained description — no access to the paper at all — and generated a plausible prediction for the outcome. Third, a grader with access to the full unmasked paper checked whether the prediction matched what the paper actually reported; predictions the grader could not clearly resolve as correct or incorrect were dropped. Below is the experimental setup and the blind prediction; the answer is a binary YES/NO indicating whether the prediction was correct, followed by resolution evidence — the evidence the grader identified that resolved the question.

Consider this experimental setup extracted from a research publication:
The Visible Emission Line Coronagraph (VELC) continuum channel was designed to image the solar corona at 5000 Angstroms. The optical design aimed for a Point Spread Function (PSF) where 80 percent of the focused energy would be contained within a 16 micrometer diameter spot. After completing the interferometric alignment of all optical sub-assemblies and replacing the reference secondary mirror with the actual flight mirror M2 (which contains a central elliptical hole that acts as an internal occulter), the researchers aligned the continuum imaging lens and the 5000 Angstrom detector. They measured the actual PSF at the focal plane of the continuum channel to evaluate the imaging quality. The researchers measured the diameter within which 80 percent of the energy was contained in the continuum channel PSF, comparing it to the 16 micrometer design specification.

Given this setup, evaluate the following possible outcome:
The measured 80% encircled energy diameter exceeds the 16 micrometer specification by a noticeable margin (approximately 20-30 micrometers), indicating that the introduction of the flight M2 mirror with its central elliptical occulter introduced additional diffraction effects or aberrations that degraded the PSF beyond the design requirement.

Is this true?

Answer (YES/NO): NO